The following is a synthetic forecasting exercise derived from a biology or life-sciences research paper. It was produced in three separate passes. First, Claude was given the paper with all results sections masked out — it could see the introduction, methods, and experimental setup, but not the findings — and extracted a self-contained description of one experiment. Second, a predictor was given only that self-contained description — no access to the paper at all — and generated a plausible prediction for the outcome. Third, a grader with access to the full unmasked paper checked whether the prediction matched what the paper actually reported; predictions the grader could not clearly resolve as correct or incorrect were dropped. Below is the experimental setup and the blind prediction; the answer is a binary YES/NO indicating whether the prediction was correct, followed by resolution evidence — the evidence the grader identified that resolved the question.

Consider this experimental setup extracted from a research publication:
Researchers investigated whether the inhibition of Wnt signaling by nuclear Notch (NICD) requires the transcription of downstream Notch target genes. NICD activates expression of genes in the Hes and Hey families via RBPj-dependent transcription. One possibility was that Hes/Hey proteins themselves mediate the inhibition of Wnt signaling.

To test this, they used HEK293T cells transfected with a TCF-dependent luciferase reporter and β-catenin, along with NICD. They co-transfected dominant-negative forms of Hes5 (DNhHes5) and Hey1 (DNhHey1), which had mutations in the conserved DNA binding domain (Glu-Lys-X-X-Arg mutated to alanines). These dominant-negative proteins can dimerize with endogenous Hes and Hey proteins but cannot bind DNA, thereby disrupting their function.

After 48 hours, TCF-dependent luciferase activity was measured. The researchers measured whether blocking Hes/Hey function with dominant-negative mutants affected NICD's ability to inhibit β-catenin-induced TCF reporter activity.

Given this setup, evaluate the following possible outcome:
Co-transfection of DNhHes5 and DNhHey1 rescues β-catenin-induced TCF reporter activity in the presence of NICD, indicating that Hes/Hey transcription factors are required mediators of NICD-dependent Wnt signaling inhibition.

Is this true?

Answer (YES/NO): NO